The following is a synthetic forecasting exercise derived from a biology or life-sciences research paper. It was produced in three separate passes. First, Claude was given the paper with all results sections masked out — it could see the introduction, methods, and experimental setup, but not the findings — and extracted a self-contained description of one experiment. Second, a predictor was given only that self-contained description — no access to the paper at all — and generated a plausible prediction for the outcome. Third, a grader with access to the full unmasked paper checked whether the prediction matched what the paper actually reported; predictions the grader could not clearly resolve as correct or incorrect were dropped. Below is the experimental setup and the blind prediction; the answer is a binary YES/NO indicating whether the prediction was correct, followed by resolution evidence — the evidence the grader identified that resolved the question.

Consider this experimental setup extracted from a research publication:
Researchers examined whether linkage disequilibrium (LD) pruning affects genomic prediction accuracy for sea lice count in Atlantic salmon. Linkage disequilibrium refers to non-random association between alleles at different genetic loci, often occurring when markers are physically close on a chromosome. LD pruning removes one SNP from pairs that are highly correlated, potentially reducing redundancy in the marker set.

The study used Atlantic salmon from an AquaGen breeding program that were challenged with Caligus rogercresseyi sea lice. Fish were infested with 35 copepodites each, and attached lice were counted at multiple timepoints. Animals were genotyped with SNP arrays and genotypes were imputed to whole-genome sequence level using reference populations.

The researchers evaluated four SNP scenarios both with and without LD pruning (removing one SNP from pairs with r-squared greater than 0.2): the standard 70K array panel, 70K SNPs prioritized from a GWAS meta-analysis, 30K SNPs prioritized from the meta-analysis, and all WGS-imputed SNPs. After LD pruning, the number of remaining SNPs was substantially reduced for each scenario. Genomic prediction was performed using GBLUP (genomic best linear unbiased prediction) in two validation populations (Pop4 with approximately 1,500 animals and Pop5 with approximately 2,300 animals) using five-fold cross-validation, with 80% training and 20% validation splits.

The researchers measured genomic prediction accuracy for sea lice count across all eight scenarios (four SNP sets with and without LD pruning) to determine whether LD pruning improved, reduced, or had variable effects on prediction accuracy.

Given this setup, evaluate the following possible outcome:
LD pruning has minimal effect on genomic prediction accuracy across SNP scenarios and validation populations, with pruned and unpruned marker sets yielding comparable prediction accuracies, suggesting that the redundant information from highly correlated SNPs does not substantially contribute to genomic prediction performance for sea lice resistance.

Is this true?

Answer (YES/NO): NO